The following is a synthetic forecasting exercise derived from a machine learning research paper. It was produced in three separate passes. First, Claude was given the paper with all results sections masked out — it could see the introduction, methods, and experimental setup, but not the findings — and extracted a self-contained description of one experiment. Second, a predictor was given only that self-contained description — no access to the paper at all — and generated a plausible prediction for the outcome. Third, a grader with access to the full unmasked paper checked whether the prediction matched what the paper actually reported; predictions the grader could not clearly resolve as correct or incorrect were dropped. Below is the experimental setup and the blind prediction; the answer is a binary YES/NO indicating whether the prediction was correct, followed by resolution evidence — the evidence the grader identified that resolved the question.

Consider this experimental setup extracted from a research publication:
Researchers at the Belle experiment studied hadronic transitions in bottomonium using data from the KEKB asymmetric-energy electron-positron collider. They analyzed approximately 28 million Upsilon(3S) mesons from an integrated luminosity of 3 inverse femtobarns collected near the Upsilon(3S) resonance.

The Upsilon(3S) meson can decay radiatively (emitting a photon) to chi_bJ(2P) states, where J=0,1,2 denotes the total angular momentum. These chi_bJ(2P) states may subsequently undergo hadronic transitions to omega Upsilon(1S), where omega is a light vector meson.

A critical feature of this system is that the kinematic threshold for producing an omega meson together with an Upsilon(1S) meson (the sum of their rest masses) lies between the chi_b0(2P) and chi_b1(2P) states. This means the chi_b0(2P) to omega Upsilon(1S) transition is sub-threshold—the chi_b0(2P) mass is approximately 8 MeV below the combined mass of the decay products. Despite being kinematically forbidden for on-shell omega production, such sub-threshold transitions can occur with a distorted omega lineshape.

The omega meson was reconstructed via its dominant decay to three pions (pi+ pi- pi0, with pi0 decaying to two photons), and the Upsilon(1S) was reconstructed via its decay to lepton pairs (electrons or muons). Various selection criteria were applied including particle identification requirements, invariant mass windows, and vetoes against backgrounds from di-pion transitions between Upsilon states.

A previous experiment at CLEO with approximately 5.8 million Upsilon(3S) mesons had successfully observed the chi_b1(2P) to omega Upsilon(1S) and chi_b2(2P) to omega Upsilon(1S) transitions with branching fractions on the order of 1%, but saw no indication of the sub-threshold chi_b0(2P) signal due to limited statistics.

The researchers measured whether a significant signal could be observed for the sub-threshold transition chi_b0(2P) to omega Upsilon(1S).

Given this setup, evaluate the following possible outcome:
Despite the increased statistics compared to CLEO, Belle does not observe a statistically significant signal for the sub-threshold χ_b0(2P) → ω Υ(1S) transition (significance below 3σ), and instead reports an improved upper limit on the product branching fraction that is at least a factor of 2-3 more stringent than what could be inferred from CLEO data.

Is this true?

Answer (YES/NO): NO